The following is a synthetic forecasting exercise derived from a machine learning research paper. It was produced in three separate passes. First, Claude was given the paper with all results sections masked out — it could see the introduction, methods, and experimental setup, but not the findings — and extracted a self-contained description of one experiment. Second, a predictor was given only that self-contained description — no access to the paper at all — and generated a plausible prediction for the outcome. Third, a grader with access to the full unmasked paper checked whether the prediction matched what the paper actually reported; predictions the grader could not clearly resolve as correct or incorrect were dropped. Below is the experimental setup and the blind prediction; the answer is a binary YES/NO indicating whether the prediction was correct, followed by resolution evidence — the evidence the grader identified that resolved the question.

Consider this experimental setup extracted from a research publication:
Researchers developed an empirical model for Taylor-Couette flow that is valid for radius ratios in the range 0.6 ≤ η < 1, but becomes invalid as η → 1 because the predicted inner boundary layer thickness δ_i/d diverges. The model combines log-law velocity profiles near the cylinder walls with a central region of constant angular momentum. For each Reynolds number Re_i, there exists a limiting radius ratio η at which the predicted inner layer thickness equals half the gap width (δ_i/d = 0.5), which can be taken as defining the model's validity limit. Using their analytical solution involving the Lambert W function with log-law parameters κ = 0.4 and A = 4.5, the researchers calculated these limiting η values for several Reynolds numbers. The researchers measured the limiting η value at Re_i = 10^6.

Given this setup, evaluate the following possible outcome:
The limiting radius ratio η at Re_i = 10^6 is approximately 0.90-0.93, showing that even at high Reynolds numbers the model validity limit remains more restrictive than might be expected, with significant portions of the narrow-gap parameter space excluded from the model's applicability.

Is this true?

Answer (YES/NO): NO